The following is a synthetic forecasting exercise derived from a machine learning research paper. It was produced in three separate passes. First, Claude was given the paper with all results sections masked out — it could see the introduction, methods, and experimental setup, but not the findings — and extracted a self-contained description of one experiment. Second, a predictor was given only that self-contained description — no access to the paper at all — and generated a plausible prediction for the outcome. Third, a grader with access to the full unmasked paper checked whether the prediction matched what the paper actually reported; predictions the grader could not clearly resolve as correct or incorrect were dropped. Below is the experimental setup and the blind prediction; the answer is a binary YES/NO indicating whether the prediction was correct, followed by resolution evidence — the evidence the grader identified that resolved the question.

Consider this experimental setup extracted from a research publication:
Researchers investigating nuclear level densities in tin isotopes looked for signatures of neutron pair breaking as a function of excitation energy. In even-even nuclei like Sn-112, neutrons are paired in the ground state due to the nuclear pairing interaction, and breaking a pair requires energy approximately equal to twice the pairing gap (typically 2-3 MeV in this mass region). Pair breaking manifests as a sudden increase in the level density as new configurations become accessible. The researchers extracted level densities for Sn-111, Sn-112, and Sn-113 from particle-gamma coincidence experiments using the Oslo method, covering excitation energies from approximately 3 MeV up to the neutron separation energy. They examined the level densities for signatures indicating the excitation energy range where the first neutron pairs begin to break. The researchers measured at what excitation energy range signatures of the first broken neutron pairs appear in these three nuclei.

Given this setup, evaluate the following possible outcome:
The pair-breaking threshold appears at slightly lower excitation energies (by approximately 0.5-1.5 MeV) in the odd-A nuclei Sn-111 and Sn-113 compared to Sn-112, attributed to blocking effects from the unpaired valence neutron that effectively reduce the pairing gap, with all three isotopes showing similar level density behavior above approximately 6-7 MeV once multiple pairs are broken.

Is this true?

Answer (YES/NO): NO